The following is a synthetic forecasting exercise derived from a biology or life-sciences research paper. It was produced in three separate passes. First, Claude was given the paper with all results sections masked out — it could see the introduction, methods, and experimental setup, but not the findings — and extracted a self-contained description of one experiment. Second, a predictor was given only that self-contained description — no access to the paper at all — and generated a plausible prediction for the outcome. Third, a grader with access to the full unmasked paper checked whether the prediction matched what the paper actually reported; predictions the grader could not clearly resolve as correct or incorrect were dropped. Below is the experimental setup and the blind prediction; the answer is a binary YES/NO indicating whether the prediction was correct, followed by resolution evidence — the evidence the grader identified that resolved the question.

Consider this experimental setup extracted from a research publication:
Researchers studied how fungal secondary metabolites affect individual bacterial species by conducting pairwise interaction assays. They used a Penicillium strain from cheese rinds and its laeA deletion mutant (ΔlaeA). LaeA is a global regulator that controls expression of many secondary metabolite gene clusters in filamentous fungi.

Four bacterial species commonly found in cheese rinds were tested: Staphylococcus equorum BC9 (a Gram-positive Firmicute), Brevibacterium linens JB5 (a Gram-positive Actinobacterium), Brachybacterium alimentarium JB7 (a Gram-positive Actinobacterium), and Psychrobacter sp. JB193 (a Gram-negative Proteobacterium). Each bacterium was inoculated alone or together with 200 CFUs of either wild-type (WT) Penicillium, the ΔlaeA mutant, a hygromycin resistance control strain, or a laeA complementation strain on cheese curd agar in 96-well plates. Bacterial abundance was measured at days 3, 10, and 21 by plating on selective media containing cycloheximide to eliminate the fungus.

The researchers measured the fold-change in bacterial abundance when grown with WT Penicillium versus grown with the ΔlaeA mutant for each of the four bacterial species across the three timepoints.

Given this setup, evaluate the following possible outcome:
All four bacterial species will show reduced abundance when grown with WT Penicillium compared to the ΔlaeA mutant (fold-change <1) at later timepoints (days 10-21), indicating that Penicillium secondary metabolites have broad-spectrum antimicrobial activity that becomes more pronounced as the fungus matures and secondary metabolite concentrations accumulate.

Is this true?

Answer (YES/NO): YES